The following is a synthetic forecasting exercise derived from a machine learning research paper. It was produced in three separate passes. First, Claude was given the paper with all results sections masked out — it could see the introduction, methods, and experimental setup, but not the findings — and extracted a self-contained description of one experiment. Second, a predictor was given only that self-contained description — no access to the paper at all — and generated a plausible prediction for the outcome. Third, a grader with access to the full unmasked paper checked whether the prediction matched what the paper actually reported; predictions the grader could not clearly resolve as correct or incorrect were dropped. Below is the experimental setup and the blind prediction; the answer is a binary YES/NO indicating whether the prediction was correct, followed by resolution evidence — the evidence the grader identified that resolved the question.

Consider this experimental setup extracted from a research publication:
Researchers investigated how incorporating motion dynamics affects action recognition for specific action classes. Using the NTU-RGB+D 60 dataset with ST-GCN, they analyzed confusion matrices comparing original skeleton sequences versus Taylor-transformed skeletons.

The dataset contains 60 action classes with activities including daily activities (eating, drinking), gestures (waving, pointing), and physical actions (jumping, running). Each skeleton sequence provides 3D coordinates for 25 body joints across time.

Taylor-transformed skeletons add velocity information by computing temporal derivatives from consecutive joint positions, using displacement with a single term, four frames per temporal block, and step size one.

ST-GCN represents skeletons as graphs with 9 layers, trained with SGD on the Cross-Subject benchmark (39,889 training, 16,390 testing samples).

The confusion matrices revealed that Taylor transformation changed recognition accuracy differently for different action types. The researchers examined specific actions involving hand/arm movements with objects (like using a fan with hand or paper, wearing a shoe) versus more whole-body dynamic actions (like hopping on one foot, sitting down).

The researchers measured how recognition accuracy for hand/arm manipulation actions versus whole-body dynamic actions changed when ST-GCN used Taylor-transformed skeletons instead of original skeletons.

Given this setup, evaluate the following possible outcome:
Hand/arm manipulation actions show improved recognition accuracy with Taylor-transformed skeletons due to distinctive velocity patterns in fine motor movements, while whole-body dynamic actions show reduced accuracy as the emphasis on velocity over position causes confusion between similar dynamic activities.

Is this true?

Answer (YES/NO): YES